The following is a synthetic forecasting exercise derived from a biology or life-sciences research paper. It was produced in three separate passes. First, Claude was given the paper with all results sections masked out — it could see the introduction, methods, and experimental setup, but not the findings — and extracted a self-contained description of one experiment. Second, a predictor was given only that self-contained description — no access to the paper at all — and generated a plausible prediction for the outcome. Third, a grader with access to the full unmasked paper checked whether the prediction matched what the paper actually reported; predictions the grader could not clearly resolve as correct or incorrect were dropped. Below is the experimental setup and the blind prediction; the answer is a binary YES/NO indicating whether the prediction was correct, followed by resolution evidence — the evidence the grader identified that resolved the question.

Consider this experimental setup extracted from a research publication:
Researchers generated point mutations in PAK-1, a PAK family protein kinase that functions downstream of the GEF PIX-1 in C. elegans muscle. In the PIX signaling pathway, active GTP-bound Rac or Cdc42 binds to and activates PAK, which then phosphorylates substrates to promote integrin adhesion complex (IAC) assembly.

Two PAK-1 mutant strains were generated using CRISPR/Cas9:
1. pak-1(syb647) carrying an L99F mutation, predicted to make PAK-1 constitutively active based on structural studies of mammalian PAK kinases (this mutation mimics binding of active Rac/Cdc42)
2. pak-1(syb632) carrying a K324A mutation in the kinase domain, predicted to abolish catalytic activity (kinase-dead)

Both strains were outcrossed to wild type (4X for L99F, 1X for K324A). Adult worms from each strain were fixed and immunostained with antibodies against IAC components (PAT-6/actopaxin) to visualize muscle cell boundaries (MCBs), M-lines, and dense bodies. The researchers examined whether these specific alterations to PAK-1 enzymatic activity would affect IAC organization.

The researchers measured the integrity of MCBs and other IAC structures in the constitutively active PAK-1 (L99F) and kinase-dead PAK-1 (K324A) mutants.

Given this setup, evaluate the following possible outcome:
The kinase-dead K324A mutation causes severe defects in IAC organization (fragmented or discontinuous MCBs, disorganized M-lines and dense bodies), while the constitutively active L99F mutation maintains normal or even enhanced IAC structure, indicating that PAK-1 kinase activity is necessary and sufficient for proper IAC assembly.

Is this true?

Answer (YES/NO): NO